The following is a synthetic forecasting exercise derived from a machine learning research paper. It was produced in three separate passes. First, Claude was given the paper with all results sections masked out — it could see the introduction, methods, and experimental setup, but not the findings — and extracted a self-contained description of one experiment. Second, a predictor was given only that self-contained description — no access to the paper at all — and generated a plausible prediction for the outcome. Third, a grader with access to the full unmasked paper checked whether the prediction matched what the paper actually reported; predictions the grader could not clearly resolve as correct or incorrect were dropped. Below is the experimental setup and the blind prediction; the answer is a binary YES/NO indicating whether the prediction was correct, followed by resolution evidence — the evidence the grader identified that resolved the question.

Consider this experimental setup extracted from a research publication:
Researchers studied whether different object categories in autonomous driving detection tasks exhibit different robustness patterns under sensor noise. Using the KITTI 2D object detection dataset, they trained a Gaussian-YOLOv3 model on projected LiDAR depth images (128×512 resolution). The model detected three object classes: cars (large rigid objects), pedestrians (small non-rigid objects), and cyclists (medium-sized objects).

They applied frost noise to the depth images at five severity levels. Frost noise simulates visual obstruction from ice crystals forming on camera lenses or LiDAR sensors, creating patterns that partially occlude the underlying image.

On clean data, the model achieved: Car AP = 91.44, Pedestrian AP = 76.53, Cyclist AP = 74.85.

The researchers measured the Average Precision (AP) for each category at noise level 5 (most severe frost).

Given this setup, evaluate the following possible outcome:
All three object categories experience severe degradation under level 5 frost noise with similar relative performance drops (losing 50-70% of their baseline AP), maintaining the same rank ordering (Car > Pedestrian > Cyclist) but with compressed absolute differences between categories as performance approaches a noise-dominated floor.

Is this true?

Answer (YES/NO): NO